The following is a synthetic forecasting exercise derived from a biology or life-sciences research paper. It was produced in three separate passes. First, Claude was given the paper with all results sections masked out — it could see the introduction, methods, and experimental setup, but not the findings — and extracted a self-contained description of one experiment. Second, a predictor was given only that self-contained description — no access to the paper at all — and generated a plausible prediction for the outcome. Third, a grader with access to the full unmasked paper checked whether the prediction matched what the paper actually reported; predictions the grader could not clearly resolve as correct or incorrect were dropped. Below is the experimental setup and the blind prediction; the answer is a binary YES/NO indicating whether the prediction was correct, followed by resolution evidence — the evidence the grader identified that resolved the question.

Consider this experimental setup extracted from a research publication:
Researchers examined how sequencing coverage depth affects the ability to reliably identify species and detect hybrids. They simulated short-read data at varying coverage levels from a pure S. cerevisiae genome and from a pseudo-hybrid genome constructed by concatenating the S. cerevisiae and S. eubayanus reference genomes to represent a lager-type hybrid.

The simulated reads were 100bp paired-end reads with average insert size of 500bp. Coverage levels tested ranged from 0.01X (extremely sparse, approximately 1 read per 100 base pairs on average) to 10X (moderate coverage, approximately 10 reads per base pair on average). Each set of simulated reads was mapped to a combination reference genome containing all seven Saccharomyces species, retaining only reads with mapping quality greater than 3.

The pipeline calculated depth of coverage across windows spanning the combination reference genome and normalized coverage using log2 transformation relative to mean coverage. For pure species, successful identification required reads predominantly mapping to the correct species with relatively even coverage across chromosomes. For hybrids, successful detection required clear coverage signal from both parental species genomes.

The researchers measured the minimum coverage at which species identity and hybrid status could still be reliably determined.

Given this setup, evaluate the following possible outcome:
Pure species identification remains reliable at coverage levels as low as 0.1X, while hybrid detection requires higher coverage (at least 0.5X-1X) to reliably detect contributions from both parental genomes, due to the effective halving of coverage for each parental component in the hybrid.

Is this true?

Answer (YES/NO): NO